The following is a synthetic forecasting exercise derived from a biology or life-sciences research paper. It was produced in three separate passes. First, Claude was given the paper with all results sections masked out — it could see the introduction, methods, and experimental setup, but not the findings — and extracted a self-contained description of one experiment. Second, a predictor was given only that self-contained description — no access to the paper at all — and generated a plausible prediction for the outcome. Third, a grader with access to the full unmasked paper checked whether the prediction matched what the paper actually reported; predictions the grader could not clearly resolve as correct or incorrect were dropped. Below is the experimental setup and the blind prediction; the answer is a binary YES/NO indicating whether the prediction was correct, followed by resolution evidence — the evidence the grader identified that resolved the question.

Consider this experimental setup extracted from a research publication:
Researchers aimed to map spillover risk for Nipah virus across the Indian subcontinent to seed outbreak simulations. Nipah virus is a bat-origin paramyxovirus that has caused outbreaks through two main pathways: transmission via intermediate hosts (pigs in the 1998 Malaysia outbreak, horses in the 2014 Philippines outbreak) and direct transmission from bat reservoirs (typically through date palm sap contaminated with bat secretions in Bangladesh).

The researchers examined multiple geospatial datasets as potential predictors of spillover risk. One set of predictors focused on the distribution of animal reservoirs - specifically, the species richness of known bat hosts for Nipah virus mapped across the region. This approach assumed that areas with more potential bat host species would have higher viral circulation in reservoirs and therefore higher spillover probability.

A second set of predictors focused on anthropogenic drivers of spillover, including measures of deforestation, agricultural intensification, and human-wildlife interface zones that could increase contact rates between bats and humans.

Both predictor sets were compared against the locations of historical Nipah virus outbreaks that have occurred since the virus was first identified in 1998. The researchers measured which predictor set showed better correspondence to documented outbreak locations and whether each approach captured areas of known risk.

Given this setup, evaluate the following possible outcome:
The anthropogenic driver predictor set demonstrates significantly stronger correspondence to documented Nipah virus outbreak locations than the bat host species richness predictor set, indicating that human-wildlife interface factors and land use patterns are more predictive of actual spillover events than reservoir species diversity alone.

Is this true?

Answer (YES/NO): NO